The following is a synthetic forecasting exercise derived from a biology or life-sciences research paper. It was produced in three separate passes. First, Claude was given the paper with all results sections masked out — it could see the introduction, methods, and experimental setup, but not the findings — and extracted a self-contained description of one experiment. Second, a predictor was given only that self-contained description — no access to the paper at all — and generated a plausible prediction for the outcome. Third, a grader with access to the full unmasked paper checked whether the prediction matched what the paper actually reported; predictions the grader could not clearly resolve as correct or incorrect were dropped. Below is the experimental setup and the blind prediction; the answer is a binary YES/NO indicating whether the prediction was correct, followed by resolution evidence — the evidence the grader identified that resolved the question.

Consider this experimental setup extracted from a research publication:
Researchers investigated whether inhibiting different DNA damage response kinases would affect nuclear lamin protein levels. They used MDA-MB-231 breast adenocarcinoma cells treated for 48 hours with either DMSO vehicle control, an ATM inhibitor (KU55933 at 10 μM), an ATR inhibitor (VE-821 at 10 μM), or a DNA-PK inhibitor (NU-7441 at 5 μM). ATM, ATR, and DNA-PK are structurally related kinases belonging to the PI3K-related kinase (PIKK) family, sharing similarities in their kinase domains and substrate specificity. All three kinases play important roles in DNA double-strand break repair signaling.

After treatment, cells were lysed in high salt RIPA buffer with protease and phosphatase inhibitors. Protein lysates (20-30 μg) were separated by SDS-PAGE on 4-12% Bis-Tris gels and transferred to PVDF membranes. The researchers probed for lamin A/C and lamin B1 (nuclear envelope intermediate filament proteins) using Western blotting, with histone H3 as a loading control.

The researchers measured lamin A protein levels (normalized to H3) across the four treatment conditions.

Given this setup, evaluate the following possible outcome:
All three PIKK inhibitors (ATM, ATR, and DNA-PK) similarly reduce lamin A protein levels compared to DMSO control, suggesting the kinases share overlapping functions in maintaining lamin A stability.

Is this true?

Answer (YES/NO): NO